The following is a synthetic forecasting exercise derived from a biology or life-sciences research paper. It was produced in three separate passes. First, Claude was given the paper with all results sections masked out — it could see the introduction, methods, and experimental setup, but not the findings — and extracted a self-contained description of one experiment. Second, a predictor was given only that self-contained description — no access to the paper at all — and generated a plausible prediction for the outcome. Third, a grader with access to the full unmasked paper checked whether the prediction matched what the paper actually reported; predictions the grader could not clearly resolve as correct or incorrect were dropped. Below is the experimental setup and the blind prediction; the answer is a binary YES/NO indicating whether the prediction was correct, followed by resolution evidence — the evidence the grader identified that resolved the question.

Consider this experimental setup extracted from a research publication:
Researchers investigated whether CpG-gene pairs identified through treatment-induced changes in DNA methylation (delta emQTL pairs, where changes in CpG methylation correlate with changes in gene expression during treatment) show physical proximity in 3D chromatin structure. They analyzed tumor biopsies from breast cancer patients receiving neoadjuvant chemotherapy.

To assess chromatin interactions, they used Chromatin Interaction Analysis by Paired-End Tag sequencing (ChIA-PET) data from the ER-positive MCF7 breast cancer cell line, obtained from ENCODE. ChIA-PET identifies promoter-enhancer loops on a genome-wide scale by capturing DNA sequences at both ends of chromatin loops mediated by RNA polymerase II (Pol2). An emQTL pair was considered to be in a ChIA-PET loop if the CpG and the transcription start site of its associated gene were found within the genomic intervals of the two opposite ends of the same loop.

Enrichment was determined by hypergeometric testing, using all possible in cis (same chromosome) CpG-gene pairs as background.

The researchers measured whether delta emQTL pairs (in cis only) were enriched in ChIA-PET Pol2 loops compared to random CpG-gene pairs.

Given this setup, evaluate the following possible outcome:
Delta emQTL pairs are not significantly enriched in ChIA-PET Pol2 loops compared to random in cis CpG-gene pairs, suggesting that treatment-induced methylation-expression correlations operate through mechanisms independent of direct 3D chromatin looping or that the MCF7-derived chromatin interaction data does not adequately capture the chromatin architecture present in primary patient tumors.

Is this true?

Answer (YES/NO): NO